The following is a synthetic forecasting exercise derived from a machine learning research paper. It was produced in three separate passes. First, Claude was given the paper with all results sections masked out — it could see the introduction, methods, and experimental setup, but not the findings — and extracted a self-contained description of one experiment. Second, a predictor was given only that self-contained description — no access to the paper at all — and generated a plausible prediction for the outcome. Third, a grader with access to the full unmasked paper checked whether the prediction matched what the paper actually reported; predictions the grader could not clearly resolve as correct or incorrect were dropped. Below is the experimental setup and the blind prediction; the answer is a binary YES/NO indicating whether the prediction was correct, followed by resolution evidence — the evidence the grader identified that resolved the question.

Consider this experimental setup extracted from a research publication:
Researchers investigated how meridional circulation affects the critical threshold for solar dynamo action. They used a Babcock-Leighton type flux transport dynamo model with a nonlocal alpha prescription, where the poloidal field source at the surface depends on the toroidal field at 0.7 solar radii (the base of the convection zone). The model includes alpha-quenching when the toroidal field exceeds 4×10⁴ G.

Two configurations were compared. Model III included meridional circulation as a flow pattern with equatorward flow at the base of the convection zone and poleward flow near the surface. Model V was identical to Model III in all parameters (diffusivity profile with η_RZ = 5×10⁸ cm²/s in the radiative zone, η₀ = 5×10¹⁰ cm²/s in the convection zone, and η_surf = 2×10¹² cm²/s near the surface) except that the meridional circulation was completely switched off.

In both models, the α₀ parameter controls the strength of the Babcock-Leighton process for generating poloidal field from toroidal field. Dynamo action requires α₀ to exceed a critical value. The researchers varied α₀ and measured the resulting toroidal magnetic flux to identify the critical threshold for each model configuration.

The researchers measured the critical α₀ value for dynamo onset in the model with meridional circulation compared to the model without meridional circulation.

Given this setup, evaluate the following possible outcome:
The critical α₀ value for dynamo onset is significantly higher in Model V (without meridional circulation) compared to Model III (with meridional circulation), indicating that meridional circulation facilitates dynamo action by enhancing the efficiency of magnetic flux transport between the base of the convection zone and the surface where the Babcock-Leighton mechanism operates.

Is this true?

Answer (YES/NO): YES